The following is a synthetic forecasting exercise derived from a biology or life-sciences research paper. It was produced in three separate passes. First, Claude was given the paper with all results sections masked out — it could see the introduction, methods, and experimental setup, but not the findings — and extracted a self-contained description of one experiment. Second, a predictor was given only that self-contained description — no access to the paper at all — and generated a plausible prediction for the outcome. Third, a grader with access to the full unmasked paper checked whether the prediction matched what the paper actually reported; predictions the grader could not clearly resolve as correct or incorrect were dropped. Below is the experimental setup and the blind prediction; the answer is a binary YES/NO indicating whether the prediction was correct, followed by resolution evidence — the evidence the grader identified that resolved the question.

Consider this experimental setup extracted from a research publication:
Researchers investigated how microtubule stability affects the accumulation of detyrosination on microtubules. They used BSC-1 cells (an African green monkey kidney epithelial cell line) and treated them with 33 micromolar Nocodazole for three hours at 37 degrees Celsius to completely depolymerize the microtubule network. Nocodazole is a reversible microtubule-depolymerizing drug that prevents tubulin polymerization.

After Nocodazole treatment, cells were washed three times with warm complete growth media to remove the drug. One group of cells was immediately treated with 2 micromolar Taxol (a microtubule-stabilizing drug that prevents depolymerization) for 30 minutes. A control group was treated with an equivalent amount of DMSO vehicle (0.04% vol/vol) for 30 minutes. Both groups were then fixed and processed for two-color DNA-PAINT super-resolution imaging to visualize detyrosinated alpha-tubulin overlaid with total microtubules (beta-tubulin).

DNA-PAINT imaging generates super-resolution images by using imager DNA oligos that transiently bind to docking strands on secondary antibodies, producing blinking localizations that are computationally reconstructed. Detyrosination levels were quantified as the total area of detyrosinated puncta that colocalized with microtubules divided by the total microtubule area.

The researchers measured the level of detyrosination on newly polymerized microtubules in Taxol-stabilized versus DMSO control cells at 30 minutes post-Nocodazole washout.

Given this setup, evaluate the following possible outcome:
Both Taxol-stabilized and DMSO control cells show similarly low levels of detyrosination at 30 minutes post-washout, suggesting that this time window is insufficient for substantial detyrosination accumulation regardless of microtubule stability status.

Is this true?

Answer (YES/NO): NO